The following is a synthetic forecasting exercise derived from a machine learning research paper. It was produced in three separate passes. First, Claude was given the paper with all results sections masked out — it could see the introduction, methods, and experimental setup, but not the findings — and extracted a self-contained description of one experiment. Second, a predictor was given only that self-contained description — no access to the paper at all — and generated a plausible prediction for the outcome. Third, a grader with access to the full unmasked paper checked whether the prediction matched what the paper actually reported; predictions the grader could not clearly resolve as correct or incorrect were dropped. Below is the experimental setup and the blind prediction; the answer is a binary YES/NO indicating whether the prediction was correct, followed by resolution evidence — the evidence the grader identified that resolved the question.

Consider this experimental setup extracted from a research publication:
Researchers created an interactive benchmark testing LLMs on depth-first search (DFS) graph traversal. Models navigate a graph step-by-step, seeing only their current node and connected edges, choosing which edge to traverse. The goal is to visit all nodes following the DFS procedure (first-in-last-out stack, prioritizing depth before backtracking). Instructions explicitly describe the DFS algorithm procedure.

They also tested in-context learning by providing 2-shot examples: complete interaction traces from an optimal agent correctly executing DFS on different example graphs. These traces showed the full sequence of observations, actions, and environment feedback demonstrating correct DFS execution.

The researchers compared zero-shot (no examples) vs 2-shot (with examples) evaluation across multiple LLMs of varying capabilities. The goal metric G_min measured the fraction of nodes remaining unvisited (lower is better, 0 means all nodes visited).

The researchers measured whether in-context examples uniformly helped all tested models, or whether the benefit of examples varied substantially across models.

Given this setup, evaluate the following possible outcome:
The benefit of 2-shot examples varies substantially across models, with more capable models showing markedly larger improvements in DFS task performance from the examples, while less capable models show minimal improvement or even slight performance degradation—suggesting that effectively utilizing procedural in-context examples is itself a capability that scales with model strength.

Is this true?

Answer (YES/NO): NO